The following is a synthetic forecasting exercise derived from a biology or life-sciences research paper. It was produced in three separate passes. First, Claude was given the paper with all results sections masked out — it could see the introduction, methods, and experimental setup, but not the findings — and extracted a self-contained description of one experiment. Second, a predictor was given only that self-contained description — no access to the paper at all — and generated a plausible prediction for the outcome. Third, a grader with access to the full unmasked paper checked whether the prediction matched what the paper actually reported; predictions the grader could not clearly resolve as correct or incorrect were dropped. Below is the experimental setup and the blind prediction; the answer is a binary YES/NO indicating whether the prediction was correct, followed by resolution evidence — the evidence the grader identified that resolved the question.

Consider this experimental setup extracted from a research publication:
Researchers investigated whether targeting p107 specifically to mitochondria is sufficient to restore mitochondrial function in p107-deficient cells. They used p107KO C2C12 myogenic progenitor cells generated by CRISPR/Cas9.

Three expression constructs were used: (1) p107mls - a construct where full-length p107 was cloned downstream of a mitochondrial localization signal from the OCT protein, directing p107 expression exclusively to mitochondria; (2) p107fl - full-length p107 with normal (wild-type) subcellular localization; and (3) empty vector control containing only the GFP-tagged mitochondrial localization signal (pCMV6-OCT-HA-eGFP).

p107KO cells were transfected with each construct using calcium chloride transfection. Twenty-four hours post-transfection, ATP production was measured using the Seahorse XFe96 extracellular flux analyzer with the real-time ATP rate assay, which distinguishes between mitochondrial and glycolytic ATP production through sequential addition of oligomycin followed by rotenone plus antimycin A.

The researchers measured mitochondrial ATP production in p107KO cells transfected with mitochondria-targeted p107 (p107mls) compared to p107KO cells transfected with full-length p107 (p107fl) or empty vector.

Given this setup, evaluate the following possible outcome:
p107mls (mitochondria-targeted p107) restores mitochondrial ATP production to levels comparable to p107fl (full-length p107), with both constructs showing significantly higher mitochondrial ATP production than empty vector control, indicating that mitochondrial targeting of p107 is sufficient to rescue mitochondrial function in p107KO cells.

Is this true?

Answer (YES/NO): NO